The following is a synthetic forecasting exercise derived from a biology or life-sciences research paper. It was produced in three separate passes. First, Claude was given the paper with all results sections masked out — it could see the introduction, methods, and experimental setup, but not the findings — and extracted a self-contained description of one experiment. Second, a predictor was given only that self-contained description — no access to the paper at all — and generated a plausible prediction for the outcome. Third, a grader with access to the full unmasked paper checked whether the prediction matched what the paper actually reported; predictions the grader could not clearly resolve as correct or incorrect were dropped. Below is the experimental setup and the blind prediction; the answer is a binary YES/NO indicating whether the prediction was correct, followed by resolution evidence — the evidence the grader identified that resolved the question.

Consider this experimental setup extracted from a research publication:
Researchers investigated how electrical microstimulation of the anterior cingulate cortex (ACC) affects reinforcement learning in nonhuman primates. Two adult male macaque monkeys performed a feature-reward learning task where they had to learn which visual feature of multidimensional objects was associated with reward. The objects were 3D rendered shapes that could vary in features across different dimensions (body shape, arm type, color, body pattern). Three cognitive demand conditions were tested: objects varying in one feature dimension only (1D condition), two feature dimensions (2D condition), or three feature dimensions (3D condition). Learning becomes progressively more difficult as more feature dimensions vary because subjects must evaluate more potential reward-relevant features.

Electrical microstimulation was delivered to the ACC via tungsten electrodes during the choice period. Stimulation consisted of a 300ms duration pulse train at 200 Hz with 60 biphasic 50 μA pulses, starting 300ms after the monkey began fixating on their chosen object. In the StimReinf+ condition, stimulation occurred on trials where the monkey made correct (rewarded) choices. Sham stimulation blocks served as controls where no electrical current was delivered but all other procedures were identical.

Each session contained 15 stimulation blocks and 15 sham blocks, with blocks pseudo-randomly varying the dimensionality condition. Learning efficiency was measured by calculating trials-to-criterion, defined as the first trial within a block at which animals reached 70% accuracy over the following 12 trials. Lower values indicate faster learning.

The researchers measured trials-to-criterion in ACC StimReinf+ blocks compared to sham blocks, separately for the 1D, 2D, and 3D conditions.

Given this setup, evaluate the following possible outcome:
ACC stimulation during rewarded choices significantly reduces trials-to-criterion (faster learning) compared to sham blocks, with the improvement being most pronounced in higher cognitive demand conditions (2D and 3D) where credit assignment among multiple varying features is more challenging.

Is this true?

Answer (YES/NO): NO